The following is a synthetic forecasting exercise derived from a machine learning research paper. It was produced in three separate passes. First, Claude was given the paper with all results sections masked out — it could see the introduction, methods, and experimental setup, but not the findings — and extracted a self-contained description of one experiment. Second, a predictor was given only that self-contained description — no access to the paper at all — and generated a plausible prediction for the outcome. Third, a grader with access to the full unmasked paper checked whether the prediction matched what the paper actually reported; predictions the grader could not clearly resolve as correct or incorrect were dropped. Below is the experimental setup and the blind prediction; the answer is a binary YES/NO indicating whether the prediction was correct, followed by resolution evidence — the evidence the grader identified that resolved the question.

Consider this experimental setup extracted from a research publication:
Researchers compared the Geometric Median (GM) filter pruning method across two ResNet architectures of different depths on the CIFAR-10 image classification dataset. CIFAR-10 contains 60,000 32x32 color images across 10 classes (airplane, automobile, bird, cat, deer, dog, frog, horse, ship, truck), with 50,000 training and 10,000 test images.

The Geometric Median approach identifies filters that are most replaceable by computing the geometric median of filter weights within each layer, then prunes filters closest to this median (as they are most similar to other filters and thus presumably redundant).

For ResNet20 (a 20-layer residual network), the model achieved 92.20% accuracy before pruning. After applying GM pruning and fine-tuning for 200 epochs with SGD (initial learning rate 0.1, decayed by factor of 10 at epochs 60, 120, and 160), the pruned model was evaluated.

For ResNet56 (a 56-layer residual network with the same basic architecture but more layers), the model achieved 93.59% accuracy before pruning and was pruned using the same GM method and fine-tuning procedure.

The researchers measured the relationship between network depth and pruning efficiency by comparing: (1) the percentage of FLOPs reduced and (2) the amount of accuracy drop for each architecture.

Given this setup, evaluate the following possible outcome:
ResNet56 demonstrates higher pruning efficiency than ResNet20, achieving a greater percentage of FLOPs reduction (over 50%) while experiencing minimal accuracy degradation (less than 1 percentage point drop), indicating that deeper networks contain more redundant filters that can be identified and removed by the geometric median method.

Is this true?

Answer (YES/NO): YES